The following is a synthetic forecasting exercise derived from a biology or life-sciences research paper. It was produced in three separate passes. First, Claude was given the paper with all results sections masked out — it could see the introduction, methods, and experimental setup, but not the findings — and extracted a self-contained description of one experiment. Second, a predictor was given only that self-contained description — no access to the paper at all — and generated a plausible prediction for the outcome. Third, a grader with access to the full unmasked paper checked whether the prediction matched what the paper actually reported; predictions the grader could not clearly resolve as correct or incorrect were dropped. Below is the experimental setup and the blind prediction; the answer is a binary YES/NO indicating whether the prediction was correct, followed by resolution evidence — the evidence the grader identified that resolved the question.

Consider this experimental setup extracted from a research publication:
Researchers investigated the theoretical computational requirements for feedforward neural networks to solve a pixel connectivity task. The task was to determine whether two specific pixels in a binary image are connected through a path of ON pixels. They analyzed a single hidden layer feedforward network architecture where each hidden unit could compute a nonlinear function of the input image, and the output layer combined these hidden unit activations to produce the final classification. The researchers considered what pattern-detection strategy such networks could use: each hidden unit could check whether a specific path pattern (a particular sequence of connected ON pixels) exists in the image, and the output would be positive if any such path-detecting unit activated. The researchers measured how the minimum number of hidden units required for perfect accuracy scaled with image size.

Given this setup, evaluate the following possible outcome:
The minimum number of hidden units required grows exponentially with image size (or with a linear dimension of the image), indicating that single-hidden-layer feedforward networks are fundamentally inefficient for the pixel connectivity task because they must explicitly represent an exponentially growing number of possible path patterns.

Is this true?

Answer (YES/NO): YES